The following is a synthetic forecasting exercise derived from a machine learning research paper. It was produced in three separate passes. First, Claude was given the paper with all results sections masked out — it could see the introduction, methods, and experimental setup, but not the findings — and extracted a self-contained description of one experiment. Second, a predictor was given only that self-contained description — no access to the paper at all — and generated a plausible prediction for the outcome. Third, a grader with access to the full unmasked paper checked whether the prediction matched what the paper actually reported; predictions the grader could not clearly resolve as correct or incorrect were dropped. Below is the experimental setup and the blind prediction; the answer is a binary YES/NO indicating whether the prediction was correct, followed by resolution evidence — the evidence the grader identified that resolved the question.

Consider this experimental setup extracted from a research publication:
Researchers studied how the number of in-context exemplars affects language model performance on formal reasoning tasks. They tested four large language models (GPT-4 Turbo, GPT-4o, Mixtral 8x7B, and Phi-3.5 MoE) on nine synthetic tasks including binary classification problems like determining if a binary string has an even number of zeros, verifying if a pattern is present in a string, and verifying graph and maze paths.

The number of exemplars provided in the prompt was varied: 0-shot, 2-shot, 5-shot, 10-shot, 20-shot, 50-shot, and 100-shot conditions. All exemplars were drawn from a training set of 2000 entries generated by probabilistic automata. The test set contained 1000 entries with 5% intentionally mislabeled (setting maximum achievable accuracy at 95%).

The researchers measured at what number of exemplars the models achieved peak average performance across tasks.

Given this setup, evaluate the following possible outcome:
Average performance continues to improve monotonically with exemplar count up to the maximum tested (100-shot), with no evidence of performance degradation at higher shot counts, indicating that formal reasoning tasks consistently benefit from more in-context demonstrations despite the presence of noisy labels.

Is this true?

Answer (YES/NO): YES